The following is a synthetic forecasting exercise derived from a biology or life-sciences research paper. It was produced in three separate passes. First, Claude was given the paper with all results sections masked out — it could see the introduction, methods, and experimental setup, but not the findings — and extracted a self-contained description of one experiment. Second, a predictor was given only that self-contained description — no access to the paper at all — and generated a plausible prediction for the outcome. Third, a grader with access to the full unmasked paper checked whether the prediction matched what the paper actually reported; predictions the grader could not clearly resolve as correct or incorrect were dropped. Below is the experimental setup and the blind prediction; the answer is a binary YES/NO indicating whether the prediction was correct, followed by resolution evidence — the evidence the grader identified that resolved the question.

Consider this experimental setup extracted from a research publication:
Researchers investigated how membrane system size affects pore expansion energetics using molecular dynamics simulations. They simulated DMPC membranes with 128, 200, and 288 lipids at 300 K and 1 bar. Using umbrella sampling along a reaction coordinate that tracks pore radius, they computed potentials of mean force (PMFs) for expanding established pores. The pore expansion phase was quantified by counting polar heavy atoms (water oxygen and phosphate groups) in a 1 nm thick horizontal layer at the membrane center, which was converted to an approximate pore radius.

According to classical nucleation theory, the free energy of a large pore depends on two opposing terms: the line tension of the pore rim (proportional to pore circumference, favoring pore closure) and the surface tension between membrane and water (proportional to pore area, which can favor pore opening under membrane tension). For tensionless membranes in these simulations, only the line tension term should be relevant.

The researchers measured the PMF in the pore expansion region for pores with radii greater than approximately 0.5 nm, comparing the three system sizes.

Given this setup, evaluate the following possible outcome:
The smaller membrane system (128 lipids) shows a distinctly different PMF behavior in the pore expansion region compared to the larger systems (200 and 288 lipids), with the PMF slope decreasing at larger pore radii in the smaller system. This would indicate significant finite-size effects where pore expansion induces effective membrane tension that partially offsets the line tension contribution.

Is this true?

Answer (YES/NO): NO